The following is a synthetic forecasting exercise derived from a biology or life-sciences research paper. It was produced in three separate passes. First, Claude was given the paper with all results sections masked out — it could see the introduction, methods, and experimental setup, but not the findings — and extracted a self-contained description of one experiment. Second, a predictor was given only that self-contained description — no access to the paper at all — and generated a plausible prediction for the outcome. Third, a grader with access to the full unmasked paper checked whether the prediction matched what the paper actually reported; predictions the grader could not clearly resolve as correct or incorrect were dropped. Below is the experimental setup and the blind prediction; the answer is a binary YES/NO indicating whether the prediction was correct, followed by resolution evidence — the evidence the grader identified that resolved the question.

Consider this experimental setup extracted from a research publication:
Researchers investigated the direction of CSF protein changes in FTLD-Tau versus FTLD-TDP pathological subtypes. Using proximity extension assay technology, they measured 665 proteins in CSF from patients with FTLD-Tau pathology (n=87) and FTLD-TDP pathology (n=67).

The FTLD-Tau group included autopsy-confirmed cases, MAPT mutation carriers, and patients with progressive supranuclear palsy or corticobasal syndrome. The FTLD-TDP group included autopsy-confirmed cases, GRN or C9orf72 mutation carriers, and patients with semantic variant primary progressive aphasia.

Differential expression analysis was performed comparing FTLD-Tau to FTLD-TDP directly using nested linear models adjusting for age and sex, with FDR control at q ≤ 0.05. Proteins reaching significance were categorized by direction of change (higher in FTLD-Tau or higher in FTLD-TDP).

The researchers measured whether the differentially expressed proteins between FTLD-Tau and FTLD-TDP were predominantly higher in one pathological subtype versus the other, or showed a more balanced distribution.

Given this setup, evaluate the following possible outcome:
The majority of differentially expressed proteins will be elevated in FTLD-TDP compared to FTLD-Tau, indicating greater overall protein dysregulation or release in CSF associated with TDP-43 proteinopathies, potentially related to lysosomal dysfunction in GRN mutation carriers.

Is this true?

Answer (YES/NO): NO